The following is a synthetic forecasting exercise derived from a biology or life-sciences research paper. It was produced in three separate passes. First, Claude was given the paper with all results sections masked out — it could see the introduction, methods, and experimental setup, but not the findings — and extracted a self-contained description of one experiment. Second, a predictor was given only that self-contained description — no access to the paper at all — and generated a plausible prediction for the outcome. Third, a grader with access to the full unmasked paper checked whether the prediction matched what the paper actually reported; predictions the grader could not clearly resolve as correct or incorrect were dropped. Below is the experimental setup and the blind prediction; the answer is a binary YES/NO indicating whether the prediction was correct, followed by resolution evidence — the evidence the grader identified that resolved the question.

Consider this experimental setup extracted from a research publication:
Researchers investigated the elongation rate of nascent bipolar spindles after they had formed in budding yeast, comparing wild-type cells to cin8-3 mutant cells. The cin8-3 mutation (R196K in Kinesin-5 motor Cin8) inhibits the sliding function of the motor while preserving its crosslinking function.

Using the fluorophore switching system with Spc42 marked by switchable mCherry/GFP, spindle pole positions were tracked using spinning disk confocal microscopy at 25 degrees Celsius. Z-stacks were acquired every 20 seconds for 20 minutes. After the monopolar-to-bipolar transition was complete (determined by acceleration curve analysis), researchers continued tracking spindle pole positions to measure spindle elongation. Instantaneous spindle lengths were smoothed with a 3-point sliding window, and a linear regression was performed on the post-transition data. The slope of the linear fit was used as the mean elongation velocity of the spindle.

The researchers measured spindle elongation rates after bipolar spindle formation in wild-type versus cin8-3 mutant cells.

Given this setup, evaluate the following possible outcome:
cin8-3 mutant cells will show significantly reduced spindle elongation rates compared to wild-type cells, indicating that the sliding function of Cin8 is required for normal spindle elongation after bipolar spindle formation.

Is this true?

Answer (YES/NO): NO